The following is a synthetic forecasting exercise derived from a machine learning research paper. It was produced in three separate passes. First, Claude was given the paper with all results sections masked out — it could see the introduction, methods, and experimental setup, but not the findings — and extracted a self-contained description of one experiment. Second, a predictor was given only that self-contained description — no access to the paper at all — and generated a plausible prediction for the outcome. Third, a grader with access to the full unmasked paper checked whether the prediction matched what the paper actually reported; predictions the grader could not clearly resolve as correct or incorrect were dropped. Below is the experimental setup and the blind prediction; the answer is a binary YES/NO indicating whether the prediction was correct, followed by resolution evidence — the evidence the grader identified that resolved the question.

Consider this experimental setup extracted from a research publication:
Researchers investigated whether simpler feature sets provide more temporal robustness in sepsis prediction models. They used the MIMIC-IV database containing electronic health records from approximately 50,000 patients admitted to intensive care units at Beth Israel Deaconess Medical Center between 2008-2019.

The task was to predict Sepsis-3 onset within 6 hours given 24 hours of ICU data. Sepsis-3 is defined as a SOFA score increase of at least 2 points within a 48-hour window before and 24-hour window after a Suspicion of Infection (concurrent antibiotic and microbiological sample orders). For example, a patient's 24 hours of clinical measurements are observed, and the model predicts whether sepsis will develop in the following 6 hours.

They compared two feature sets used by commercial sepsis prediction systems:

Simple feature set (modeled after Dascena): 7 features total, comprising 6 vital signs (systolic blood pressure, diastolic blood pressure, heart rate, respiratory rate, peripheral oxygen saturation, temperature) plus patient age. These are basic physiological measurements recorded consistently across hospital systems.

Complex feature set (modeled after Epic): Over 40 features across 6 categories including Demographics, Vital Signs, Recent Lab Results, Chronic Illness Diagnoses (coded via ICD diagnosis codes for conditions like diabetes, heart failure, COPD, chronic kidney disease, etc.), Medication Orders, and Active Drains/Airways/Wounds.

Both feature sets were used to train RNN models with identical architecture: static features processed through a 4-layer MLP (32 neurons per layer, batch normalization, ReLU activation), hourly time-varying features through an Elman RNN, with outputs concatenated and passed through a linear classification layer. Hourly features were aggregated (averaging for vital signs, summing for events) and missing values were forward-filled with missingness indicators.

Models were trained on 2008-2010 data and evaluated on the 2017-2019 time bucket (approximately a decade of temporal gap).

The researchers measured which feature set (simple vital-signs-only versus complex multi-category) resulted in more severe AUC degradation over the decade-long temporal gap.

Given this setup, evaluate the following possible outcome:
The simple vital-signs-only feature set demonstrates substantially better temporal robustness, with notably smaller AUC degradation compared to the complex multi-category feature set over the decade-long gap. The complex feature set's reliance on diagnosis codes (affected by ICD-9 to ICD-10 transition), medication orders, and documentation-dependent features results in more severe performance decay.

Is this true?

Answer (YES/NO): YES